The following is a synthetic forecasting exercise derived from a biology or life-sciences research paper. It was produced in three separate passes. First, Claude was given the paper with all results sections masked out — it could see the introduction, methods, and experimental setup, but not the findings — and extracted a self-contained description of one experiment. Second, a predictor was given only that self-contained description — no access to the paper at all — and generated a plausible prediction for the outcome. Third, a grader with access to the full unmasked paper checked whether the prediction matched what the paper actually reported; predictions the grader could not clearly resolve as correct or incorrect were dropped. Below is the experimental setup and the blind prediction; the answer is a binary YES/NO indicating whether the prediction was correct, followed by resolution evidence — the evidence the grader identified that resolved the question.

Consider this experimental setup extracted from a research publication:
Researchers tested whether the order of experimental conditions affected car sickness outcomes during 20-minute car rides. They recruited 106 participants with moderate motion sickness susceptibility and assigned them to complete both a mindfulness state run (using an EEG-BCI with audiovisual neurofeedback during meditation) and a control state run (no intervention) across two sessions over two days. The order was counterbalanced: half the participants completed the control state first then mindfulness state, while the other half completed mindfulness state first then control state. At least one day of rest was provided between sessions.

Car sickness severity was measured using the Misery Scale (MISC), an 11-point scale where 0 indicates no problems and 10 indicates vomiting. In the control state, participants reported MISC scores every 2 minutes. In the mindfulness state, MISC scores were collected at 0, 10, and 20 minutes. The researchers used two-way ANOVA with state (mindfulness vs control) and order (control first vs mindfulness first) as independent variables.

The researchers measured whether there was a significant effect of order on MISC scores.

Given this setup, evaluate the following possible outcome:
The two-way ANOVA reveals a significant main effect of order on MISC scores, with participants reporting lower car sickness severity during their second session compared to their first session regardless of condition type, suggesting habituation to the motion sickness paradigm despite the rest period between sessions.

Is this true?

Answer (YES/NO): NO